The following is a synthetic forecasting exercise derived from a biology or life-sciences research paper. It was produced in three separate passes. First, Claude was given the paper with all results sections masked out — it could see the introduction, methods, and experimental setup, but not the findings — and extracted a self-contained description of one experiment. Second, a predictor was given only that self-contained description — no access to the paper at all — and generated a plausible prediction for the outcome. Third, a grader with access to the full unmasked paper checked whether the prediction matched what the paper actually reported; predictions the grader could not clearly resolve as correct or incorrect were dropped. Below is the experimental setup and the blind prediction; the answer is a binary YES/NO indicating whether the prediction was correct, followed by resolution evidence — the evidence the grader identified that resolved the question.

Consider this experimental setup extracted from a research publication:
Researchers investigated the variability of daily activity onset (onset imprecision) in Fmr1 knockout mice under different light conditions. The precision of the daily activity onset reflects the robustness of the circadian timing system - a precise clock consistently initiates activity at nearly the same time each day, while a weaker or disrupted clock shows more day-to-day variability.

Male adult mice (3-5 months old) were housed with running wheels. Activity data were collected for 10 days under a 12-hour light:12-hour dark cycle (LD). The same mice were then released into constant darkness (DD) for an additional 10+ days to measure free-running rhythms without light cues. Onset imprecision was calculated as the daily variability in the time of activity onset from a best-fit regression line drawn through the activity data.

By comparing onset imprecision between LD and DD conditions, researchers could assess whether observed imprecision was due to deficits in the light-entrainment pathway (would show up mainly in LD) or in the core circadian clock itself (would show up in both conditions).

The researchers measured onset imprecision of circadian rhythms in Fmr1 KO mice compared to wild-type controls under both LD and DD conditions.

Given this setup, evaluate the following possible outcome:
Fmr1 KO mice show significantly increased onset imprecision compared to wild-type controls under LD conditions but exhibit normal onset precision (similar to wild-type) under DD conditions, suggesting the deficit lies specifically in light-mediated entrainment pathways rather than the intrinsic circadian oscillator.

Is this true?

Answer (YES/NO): NO